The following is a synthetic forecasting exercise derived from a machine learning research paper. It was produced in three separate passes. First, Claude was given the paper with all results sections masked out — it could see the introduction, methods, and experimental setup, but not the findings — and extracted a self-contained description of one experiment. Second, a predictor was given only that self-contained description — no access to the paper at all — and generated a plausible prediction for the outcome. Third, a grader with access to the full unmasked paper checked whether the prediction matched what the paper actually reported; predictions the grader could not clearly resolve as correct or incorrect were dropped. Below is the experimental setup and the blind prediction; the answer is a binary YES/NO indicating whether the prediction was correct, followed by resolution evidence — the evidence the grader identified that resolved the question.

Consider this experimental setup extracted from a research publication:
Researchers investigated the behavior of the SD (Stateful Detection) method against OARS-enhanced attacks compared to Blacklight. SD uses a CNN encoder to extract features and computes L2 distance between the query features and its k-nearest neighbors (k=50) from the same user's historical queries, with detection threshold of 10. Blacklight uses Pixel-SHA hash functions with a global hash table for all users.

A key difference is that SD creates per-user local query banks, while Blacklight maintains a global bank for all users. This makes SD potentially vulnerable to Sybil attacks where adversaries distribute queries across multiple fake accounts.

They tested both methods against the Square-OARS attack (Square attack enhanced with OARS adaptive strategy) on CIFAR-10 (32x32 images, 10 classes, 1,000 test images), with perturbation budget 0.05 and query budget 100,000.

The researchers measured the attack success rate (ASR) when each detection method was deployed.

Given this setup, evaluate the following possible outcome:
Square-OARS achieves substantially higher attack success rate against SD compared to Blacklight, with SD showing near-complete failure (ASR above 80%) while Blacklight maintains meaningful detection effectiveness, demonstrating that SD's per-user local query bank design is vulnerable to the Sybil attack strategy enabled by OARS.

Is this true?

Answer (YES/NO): NO